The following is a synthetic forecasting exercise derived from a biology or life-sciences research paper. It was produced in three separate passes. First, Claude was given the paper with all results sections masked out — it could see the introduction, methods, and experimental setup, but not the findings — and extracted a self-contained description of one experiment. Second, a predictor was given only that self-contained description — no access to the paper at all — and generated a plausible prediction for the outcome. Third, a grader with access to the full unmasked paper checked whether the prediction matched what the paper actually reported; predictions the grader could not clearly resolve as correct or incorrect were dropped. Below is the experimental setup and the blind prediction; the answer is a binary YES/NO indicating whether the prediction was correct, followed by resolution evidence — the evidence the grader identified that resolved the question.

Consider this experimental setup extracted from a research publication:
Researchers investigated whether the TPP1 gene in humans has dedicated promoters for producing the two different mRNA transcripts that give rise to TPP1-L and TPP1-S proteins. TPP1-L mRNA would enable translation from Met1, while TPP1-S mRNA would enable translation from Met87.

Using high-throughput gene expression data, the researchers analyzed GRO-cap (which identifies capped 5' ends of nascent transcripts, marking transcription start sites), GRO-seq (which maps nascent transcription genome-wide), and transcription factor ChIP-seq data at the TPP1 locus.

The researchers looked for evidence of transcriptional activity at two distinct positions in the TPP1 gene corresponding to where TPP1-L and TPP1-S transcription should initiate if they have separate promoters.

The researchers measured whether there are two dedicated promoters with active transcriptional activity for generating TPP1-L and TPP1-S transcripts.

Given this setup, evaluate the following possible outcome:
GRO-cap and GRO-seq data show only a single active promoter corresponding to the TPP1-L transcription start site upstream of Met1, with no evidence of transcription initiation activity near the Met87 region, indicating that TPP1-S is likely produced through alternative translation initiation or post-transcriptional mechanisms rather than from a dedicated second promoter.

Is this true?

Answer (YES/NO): NO